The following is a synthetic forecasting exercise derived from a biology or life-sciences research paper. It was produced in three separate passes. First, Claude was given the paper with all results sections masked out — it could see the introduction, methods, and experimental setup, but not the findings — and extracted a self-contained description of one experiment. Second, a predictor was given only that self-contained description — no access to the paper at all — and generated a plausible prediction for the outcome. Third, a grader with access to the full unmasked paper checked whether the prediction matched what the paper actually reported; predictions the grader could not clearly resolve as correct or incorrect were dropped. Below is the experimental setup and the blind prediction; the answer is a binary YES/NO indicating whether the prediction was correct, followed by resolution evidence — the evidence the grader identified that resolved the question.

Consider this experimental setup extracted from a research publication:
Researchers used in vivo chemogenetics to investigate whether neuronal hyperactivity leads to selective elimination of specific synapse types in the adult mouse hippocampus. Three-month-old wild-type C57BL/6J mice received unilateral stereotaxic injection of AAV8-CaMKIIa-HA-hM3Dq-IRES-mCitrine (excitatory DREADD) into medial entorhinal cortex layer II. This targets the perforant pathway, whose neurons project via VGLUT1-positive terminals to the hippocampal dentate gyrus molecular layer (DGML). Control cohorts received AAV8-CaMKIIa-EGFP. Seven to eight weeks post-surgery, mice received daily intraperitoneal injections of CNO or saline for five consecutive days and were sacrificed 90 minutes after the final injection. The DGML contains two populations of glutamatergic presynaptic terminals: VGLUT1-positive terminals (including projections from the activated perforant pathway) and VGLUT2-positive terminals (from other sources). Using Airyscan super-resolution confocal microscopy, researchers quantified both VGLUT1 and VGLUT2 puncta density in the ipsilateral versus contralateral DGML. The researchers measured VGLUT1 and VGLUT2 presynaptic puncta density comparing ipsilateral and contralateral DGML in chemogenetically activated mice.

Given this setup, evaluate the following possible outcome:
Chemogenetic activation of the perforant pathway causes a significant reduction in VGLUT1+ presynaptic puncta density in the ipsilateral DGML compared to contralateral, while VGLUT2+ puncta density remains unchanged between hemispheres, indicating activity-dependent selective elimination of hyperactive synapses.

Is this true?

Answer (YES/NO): NO